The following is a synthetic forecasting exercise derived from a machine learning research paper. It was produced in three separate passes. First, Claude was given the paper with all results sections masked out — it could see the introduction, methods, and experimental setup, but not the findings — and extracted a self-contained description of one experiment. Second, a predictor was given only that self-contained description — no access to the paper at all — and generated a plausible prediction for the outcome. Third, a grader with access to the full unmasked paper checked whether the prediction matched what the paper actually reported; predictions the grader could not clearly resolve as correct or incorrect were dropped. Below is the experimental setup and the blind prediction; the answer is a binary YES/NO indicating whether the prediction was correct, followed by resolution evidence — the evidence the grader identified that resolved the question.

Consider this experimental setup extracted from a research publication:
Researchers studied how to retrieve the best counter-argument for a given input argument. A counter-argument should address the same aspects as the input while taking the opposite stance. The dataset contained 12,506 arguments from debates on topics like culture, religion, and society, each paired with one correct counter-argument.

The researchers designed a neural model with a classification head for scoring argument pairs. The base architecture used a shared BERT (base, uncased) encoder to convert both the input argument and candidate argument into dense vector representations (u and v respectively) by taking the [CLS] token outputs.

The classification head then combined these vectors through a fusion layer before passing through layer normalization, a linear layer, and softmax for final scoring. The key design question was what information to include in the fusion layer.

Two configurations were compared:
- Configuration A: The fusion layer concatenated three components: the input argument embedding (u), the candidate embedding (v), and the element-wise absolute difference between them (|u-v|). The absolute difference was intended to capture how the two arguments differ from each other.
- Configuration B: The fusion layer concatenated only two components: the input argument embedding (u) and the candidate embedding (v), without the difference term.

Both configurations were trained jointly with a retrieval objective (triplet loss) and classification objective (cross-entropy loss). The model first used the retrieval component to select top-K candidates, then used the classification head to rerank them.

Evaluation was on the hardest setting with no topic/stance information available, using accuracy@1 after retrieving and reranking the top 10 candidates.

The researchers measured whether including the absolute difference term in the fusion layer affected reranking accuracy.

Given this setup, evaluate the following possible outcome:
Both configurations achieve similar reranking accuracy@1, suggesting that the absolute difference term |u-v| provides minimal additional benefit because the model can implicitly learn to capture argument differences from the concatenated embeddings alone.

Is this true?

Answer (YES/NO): NO